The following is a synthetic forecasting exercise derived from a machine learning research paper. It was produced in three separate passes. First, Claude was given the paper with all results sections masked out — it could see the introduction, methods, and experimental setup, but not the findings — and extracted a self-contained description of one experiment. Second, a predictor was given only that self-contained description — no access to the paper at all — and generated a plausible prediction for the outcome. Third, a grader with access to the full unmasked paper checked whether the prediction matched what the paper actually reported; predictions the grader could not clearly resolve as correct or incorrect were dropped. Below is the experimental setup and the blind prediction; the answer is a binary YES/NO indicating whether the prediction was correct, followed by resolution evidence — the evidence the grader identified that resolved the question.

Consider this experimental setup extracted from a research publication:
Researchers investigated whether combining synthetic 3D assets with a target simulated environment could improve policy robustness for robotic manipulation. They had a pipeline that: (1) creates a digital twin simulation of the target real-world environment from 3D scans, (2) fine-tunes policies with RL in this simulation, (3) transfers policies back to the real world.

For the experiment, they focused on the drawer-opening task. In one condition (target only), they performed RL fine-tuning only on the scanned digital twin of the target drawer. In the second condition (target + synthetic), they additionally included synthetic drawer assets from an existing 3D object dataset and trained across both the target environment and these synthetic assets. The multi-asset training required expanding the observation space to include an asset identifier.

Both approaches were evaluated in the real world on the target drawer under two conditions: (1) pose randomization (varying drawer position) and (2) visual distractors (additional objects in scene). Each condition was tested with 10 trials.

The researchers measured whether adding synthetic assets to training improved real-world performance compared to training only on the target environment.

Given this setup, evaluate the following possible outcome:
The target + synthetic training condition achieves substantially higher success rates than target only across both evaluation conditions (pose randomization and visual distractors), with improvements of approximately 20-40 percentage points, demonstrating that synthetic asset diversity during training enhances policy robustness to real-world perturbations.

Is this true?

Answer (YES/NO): NO